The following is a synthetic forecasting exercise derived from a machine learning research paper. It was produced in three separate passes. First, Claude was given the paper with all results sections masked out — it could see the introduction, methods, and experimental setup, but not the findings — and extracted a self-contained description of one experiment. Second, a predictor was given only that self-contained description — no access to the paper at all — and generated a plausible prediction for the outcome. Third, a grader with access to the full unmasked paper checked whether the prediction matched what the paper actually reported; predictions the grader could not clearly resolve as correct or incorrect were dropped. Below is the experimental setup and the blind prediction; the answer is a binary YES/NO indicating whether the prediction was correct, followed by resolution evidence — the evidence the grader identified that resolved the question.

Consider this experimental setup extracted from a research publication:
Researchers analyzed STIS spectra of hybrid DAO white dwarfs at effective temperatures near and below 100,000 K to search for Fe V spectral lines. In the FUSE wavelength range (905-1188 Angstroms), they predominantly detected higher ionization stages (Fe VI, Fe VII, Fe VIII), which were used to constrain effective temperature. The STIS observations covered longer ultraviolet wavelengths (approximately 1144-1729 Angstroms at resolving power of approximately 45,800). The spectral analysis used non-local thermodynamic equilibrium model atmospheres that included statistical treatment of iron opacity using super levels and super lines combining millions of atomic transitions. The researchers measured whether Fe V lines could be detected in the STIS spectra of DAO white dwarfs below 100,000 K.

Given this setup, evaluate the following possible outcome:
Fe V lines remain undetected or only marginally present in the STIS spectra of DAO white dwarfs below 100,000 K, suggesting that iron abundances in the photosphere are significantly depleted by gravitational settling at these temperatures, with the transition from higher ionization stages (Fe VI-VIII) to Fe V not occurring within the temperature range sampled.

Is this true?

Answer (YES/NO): NO